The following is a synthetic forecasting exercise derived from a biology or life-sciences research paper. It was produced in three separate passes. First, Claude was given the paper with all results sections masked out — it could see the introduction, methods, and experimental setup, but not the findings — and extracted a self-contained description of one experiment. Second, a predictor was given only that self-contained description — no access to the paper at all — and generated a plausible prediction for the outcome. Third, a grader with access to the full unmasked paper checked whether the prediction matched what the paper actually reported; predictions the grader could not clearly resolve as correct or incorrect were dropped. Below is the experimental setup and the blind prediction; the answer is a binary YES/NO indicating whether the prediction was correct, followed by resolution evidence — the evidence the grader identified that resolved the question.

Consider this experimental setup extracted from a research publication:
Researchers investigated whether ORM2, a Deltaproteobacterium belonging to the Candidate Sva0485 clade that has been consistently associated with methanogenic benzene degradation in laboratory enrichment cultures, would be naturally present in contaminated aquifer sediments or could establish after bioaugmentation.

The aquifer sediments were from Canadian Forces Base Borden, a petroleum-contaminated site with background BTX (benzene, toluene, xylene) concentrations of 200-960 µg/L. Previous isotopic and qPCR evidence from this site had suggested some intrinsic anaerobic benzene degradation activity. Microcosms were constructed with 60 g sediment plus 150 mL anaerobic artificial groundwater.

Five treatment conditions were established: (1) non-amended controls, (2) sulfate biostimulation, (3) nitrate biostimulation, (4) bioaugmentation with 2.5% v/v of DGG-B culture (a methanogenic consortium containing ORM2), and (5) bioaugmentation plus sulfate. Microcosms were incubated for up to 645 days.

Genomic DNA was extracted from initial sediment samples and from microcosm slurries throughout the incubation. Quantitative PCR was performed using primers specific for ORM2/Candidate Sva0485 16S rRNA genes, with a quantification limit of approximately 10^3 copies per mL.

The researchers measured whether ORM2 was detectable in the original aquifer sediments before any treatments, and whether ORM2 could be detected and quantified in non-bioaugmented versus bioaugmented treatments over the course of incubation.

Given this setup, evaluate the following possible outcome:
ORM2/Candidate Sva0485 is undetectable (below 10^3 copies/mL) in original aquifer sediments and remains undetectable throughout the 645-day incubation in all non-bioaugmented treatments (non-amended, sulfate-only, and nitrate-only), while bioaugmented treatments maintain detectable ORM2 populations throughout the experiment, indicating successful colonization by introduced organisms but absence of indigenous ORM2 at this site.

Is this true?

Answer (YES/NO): YES